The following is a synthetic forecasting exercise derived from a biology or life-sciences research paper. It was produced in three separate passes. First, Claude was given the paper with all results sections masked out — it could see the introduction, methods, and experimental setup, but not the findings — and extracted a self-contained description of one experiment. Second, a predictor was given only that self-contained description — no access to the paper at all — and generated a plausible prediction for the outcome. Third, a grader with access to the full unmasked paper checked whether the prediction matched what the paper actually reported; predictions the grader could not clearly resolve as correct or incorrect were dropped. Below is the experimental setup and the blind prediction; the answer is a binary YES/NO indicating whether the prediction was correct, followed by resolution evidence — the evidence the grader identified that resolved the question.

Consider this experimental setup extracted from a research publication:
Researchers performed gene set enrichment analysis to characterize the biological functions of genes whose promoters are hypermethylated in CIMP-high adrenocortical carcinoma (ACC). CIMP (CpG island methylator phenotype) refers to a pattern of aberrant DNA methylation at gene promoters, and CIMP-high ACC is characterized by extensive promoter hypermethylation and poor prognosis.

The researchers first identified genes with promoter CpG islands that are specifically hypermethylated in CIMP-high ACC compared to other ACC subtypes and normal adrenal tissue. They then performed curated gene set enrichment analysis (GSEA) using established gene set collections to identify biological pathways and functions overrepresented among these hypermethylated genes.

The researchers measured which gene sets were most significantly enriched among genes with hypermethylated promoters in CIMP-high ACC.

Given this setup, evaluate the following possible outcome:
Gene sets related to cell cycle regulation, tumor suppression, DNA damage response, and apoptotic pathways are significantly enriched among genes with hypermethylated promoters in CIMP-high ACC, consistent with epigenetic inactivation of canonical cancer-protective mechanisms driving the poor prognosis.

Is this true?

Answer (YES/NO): NO